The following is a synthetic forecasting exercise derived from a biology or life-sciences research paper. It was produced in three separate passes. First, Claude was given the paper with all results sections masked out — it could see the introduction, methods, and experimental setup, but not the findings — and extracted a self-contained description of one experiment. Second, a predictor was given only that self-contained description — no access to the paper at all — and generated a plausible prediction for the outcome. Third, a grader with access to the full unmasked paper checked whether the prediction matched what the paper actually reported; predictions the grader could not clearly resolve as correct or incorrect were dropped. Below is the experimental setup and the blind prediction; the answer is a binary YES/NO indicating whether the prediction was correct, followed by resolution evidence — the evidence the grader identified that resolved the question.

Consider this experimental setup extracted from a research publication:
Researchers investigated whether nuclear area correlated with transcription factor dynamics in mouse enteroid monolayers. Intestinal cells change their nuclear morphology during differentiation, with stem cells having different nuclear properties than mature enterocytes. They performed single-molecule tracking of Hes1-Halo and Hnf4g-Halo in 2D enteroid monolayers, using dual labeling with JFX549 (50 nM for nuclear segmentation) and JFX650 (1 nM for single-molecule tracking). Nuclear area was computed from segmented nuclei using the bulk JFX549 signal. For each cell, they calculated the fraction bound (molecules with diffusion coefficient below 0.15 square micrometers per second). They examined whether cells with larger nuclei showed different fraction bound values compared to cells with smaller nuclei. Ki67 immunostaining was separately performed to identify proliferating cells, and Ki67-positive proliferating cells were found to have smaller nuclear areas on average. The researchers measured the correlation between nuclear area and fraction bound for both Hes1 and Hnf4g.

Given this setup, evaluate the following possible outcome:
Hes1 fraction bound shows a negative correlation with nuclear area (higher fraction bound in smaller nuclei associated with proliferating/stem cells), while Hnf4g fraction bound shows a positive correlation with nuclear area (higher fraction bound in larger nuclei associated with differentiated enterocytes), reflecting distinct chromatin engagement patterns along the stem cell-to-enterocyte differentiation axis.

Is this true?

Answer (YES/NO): YES